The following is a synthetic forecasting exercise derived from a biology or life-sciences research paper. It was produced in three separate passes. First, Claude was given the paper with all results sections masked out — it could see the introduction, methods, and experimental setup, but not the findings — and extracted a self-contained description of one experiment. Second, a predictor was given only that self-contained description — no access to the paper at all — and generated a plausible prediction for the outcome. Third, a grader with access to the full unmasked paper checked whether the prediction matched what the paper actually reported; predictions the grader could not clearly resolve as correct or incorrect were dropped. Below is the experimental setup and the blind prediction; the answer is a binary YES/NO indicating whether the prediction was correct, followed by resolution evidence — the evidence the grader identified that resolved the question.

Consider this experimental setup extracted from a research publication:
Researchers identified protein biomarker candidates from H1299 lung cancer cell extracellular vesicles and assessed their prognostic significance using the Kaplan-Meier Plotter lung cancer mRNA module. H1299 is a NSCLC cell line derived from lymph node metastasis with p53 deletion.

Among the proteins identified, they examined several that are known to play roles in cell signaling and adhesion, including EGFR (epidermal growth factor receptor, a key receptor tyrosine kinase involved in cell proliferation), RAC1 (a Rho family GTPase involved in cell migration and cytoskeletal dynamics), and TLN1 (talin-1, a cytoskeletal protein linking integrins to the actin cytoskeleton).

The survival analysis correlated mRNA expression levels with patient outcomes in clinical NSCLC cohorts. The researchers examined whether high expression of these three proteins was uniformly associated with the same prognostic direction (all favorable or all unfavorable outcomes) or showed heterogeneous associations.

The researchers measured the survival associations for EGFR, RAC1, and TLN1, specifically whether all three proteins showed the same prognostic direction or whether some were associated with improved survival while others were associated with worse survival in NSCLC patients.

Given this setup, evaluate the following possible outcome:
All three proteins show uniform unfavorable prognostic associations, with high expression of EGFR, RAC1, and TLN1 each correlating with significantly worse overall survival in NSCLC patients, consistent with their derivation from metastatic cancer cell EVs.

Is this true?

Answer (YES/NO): NO